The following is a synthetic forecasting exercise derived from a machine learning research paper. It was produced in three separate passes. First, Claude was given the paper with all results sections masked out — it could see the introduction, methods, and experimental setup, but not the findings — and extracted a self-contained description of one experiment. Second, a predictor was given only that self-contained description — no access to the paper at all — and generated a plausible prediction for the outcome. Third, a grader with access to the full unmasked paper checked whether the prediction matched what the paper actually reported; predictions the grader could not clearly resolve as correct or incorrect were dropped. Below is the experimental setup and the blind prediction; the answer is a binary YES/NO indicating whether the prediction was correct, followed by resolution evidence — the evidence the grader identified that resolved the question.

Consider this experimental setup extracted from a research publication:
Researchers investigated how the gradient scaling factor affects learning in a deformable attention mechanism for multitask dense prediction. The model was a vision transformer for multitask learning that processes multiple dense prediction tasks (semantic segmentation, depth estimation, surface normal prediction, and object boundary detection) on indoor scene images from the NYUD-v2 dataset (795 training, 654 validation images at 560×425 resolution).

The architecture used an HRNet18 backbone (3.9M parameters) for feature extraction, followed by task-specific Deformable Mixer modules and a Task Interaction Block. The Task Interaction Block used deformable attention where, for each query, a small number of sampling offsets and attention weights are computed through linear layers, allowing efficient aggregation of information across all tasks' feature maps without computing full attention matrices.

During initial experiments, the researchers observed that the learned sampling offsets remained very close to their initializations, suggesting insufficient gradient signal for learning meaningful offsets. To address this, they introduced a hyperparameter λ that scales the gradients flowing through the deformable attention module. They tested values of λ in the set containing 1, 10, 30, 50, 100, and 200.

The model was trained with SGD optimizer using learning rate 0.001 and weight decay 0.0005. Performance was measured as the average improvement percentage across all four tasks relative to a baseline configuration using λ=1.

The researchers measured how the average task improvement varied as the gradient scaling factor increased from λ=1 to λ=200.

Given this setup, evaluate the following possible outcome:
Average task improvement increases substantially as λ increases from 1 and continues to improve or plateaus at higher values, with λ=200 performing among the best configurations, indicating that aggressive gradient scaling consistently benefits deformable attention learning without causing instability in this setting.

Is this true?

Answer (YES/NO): NO